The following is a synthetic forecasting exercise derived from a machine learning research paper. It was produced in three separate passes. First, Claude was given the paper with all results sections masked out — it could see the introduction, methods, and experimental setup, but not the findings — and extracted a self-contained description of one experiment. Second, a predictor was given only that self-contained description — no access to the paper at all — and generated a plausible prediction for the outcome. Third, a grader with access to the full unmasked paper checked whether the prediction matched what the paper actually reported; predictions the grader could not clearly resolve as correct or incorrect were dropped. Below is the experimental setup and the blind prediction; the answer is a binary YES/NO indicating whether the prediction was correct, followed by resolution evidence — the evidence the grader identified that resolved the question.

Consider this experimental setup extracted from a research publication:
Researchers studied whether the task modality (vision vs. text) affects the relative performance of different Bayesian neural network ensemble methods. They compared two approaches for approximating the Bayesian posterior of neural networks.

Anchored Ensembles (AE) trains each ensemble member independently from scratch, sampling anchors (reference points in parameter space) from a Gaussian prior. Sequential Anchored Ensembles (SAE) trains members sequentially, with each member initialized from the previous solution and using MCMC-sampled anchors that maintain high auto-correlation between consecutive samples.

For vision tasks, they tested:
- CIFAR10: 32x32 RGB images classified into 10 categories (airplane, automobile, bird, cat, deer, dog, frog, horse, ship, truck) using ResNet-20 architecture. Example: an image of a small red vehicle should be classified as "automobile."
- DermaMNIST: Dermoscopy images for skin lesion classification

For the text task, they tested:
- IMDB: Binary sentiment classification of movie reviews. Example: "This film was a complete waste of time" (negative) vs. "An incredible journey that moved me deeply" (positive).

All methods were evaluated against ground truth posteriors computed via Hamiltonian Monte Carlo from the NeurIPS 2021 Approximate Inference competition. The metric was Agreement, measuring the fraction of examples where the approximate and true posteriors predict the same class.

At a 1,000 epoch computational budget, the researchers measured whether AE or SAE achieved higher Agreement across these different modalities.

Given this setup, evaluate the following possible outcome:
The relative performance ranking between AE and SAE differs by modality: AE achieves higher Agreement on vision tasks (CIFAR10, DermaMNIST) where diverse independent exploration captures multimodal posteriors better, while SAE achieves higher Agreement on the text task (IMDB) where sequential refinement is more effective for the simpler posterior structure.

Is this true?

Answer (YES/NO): NO